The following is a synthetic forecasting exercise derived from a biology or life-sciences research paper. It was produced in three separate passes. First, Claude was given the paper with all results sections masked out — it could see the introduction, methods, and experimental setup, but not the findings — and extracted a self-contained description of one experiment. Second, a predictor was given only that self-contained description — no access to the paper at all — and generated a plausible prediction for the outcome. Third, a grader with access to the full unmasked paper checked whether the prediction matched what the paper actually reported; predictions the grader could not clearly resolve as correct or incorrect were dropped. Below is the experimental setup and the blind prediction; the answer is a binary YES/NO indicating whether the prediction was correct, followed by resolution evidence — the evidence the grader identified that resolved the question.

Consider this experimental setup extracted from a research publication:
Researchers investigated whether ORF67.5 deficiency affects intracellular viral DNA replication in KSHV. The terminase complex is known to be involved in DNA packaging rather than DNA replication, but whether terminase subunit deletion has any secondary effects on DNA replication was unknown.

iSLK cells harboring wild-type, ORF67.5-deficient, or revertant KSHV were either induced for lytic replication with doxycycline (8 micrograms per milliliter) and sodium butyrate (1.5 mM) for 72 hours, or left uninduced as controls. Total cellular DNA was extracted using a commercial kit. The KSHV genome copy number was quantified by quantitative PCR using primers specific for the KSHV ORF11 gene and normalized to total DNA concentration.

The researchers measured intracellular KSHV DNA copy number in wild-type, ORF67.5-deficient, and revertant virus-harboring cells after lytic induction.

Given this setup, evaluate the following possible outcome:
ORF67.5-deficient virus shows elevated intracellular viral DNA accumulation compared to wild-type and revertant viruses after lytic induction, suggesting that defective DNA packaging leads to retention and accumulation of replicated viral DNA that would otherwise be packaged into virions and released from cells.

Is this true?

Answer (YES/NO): NO